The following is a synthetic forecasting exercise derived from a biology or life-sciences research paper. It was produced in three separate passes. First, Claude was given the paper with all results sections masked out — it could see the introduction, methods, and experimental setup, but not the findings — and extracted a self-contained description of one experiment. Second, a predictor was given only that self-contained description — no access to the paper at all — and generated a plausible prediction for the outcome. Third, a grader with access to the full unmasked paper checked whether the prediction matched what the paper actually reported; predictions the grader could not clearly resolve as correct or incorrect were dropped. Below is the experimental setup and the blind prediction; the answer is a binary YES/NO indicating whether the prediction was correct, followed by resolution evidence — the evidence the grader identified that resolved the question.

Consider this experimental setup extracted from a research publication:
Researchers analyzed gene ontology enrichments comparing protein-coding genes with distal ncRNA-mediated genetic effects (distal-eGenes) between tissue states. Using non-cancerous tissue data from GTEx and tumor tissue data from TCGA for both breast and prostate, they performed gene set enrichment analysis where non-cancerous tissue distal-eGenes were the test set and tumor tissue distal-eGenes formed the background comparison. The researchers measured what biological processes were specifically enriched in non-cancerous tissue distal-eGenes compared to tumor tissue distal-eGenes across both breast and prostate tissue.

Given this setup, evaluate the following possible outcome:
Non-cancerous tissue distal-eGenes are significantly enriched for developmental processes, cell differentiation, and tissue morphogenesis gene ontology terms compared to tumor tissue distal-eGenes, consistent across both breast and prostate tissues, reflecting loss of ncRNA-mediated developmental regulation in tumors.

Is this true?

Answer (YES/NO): NO